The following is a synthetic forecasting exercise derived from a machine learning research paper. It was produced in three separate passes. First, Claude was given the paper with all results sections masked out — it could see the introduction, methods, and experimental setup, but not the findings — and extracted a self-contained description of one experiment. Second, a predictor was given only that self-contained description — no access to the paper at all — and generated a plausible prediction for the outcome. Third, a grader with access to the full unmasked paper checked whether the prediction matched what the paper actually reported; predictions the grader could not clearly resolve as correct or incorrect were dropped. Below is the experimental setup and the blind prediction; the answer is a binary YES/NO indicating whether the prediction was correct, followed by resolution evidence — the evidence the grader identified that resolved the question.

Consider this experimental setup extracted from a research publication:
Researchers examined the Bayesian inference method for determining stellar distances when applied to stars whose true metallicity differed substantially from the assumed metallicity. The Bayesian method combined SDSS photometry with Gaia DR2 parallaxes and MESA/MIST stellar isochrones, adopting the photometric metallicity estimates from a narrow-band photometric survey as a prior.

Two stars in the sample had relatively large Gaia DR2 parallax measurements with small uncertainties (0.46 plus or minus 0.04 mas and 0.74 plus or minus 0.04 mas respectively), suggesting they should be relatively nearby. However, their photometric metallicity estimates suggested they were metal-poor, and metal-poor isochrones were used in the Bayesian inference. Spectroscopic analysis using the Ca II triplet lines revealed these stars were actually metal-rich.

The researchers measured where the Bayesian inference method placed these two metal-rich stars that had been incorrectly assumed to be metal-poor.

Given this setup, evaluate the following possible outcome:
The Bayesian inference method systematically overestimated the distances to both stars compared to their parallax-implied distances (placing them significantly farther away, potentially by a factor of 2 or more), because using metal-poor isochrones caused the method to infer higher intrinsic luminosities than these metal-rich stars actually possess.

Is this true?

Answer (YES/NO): YES